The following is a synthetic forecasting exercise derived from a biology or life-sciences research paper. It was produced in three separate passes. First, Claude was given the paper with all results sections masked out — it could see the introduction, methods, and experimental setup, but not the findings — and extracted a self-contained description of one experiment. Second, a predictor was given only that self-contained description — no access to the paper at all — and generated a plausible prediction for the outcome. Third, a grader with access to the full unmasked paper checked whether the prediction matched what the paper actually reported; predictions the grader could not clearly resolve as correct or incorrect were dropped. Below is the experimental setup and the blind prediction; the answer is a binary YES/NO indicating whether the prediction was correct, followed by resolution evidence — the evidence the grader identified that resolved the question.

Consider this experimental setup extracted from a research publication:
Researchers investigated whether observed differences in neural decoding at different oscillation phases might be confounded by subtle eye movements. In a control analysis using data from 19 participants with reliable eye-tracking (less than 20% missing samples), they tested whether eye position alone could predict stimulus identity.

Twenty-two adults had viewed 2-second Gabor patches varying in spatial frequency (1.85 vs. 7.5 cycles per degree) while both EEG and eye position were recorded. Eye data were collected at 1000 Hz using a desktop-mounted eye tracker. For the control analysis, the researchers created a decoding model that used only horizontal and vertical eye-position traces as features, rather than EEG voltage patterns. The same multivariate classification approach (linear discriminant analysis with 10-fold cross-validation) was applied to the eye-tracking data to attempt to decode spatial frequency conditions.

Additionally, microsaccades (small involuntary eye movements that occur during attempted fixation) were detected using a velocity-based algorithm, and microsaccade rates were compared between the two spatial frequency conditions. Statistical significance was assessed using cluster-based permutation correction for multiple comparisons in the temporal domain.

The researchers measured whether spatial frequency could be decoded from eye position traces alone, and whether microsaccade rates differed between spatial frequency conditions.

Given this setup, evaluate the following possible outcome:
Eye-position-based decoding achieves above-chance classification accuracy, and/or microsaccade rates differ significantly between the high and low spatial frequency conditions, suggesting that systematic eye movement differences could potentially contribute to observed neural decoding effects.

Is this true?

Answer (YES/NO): NO